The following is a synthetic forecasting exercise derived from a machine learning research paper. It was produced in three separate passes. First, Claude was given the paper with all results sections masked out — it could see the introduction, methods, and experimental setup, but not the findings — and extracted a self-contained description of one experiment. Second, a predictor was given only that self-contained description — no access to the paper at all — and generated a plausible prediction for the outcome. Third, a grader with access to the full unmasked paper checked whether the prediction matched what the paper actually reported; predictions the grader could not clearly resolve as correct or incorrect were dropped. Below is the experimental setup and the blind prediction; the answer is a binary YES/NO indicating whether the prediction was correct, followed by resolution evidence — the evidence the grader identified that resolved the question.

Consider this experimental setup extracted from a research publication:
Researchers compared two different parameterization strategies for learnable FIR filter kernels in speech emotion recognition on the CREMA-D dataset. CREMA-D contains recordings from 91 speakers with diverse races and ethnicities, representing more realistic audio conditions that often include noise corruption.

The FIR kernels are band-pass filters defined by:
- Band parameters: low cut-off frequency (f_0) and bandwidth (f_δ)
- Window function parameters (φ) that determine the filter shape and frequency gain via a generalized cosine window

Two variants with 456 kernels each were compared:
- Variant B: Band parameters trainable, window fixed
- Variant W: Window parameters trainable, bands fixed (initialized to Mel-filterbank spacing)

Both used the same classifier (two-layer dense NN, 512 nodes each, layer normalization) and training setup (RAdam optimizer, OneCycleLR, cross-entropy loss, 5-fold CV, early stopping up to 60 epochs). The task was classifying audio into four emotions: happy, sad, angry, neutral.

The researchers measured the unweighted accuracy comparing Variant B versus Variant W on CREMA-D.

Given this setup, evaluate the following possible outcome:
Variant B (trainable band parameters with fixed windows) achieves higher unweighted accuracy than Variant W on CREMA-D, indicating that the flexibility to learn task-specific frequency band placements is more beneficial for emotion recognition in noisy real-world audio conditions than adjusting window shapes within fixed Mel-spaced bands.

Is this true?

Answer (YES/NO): NO